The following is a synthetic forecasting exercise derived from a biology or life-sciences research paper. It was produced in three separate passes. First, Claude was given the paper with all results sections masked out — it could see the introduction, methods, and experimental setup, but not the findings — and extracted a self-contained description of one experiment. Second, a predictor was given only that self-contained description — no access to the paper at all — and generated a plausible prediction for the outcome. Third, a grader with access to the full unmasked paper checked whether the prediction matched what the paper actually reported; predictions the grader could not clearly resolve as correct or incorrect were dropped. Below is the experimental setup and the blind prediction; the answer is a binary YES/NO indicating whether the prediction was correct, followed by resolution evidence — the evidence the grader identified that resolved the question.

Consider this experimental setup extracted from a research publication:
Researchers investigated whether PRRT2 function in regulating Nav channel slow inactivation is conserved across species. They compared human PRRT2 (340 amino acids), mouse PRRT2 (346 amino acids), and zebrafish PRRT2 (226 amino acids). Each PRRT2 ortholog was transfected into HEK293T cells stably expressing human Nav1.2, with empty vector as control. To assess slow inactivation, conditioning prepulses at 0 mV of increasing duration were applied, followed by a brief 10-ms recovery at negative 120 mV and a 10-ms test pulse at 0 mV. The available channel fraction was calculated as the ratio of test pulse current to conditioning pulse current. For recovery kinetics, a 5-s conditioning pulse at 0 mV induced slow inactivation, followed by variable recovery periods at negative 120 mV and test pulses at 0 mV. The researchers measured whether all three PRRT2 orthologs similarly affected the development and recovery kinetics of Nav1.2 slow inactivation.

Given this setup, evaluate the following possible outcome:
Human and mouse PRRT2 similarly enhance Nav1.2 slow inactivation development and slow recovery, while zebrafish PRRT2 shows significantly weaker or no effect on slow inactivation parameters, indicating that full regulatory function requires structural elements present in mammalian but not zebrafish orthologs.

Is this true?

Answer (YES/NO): NO